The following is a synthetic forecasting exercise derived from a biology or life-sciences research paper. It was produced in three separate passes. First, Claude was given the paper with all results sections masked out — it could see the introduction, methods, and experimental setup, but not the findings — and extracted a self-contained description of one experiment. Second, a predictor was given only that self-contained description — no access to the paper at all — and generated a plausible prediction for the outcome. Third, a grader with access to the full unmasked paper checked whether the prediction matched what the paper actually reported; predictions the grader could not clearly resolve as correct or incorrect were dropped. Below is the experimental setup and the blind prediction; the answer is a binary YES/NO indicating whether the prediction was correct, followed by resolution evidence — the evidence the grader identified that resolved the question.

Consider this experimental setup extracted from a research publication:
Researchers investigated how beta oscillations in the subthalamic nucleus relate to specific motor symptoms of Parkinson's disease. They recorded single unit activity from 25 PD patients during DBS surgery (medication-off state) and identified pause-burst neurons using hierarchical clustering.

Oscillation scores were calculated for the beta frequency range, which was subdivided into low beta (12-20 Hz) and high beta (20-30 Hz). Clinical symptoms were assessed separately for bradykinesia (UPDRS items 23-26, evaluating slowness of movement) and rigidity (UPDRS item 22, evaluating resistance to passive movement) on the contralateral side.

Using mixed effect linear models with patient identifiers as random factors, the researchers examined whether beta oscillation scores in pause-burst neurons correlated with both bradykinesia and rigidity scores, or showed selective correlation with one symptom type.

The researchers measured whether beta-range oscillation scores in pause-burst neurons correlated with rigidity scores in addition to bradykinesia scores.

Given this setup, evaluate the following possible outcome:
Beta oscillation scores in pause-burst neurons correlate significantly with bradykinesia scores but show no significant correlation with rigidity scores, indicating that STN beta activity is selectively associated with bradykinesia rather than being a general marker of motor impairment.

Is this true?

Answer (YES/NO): NO